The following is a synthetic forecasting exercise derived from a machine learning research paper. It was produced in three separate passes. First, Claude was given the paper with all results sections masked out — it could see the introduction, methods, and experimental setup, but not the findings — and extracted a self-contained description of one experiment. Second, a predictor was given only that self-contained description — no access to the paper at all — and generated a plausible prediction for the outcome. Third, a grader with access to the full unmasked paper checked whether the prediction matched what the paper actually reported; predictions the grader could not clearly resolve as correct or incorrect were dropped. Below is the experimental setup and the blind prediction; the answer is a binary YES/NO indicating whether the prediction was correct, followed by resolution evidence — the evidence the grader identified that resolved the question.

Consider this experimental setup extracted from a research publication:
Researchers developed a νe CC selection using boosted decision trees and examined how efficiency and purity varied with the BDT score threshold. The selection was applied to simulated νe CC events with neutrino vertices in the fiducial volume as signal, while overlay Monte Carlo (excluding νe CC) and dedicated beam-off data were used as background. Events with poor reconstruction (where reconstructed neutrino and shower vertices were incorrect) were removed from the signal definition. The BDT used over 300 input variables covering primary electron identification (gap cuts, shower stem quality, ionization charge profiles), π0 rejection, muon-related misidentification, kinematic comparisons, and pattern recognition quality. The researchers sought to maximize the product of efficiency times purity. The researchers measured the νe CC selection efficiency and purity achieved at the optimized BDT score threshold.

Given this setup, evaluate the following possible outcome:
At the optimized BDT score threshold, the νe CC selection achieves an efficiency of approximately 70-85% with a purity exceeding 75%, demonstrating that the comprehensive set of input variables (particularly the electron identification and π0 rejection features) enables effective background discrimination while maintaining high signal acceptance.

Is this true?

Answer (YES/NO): NO